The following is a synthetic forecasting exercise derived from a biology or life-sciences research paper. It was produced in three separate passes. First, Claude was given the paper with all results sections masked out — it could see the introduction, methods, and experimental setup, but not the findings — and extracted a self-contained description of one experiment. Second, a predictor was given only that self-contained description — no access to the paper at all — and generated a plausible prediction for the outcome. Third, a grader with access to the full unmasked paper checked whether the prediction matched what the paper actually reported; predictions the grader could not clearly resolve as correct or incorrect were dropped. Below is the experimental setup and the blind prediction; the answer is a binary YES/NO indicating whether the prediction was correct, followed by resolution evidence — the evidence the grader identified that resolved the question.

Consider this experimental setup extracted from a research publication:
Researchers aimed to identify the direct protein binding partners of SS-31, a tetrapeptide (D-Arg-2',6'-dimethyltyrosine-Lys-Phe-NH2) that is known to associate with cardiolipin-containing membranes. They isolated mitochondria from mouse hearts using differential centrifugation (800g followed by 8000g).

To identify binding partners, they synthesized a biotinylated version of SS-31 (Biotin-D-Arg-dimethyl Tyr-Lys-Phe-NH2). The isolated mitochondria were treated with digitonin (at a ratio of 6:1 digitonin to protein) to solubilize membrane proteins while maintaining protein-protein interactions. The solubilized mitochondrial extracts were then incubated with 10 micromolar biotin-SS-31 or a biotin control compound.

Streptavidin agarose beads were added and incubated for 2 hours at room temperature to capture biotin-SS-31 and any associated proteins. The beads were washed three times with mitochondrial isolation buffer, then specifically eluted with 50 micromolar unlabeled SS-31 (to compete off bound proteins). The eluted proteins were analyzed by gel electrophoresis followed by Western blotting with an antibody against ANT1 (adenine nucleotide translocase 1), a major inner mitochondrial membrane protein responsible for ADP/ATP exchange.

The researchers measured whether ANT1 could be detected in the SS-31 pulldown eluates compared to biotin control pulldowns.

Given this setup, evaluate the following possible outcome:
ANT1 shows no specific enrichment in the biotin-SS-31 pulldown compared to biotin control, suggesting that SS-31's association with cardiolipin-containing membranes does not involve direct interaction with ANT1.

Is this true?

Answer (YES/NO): NO